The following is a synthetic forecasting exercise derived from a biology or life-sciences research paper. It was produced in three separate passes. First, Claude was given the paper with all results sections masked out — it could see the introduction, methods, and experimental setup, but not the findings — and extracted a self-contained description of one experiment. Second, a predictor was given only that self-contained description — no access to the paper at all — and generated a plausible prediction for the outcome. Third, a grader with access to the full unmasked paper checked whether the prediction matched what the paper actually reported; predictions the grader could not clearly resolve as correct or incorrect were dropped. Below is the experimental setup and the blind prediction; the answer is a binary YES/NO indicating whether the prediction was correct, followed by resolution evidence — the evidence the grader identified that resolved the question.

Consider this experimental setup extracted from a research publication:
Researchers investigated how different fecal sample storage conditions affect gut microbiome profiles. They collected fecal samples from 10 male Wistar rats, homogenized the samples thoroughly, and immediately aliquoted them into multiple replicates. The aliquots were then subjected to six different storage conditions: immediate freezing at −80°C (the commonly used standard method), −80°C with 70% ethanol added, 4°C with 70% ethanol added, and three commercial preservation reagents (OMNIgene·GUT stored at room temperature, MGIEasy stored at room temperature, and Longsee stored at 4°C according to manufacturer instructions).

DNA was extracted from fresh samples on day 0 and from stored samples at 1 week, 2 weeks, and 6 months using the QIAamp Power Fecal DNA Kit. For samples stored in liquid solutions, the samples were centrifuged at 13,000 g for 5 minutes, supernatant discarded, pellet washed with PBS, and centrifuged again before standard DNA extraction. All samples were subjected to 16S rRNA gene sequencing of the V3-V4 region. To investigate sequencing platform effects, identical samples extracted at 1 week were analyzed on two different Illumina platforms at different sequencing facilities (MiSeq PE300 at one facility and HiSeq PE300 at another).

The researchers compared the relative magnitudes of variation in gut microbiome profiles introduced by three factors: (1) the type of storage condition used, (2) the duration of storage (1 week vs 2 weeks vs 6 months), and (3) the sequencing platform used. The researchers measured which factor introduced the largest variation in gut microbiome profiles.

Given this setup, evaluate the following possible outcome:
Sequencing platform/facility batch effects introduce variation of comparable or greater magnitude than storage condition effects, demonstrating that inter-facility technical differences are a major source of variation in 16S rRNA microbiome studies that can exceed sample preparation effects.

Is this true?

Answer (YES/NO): NO